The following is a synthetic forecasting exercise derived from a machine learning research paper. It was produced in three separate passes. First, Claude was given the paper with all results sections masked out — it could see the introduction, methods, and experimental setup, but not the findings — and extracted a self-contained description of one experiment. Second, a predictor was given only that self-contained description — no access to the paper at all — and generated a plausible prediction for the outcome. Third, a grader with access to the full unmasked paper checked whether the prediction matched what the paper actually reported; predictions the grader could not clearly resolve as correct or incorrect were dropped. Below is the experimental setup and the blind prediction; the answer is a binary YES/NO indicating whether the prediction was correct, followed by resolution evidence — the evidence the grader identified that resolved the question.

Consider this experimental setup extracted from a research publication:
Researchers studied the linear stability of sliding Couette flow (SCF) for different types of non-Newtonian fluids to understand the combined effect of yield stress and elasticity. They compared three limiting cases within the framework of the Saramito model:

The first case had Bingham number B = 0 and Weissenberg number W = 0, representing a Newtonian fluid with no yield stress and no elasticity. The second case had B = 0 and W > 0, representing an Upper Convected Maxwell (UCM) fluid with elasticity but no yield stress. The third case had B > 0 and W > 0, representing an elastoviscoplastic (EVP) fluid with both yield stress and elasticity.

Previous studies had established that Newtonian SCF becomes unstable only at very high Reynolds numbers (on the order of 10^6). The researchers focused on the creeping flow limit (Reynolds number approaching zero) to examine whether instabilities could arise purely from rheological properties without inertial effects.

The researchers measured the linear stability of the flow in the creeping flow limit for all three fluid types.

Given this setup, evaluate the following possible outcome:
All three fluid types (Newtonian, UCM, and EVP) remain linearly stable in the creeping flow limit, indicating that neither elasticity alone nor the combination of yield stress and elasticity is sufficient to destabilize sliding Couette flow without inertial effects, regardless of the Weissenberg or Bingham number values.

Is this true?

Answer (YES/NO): NO